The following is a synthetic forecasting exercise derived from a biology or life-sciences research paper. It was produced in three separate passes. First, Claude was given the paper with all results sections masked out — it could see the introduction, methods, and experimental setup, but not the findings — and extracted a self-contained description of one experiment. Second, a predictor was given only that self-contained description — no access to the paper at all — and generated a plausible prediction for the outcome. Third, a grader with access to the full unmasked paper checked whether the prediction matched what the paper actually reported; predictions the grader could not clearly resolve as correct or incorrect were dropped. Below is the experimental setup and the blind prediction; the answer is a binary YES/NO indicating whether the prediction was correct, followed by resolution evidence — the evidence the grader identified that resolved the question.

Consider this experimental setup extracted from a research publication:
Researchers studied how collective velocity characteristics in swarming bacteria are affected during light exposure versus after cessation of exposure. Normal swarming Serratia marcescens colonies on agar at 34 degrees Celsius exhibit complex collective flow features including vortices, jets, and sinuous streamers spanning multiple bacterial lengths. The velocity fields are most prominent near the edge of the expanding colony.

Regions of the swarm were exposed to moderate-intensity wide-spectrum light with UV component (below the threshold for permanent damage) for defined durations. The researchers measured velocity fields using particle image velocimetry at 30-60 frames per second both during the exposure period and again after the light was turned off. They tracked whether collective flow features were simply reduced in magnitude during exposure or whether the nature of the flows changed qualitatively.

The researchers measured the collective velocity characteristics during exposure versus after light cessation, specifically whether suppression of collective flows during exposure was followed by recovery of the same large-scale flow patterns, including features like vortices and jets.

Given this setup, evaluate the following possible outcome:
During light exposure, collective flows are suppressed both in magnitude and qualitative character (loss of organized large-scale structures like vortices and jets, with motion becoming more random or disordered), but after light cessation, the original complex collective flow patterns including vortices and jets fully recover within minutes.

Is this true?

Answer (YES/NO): NO